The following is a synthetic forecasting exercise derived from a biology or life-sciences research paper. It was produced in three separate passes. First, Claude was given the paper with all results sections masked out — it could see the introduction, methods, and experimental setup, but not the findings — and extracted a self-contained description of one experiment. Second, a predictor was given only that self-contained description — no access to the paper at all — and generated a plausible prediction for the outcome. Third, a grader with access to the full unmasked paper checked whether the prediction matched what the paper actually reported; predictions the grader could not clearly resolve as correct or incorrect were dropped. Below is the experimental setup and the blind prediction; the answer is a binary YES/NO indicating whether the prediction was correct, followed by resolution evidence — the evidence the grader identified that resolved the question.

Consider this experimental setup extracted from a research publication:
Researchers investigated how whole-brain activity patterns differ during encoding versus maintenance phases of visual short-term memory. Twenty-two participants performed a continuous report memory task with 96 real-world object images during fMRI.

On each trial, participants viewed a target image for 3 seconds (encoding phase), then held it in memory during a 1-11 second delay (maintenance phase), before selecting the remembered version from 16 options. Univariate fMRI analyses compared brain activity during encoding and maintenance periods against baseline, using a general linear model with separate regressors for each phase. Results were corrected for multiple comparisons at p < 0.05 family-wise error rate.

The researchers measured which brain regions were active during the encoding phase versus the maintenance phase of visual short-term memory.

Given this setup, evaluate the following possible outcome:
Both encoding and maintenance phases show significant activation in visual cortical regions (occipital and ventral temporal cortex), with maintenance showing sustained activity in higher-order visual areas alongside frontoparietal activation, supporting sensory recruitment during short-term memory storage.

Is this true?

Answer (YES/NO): NO